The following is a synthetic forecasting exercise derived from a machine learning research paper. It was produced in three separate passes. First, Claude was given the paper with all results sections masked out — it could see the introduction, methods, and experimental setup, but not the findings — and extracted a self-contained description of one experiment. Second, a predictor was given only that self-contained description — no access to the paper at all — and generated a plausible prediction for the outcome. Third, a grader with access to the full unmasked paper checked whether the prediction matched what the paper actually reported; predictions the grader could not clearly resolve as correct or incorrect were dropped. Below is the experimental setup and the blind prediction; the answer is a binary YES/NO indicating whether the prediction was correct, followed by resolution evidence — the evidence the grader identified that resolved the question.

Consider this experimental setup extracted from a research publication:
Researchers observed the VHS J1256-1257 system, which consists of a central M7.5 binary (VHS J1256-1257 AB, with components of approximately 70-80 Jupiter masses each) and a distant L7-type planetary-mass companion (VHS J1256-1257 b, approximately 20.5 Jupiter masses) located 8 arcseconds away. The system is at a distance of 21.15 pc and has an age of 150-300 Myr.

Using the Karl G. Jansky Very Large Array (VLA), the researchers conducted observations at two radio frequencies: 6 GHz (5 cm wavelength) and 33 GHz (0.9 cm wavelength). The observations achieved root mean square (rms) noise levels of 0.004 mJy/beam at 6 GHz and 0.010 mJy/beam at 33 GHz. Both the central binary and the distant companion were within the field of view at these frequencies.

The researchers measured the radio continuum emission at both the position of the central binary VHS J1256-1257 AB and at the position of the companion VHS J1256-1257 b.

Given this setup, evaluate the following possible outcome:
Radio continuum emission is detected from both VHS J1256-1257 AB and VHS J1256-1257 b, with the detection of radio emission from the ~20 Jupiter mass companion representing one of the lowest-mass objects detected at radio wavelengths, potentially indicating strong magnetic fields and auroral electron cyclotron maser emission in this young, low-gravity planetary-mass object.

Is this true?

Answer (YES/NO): NO